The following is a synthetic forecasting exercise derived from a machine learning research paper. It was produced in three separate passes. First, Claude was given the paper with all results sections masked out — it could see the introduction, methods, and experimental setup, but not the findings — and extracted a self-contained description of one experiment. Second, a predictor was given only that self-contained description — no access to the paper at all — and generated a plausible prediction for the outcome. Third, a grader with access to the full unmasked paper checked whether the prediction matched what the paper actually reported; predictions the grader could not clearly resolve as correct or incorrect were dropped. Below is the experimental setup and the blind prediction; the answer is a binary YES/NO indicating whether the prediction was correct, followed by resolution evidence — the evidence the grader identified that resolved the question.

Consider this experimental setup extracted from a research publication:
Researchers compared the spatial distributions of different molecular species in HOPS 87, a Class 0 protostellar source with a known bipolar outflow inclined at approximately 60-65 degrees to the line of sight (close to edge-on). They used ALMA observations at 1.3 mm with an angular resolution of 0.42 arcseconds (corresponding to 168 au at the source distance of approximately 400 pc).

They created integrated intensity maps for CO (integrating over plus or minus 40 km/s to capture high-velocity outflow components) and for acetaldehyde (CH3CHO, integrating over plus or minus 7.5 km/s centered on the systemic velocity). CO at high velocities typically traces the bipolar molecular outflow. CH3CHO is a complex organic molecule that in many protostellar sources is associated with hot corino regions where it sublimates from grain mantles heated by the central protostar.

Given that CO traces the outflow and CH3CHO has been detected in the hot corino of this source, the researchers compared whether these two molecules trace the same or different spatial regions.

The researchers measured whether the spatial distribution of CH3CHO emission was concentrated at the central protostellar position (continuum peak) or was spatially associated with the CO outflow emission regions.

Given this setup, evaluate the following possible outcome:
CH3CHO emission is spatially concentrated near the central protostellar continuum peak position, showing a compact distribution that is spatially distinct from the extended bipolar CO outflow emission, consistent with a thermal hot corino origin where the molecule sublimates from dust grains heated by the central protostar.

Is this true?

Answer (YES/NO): YES